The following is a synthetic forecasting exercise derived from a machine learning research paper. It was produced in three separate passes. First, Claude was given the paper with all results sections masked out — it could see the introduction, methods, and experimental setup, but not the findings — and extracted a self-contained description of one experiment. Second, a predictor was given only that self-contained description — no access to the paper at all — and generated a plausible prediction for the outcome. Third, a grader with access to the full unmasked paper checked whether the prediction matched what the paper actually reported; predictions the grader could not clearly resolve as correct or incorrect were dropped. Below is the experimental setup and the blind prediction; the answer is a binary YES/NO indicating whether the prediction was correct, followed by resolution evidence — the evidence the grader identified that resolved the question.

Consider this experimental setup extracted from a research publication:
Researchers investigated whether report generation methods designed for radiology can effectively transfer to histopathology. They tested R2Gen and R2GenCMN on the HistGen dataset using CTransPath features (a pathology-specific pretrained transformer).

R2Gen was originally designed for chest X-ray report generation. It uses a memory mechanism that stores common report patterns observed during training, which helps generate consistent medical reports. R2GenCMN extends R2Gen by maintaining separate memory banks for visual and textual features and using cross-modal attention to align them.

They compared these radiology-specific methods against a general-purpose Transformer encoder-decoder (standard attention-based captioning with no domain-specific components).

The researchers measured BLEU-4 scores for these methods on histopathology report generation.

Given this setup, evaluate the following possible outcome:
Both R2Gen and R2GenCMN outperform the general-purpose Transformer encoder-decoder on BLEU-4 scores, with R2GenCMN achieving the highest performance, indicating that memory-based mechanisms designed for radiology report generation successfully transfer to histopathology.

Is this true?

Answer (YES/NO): NO